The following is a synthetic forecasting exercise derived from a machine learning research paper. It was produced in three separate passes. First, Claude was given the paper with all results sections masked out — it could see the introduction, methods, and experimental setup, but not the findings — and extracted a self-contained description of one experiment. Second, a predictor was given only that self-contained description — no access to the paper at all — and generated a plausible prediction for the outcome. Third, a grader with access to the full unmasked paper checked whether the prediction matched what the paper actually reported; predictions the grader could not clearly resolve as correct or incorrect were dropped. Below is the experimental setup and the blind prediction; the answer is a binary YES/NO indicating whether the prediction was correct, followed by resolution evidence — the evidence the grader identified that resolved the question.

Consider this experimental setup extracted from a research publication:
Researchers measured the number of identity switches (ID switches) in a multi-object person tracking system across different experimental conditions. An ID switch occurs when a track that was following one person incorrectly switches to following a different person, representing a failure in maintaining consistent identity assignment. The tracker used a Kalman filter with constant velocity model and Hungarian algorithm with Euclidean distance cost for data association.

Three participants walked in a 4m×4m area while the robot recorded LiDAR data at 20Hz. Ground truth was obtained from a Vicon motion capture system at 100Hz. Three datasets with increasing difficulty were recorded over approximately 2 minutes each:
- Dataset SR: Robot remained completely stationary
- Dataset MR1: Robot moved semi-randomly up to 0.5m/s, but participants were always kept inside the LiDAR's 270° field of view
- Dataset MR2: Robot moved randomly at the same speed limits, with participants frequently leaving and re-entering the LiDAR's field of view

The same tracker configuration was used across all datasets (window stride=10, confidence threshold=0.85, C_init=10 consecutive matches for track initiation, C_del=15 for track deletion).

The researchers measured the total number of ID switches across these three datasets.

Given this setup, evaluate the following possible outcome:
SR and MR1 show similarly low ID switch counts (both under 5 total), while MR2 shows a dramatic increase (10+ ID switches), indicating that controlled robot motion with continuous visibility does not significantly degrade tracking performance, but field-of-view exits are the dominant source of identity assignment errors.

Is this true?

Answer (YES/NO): NO